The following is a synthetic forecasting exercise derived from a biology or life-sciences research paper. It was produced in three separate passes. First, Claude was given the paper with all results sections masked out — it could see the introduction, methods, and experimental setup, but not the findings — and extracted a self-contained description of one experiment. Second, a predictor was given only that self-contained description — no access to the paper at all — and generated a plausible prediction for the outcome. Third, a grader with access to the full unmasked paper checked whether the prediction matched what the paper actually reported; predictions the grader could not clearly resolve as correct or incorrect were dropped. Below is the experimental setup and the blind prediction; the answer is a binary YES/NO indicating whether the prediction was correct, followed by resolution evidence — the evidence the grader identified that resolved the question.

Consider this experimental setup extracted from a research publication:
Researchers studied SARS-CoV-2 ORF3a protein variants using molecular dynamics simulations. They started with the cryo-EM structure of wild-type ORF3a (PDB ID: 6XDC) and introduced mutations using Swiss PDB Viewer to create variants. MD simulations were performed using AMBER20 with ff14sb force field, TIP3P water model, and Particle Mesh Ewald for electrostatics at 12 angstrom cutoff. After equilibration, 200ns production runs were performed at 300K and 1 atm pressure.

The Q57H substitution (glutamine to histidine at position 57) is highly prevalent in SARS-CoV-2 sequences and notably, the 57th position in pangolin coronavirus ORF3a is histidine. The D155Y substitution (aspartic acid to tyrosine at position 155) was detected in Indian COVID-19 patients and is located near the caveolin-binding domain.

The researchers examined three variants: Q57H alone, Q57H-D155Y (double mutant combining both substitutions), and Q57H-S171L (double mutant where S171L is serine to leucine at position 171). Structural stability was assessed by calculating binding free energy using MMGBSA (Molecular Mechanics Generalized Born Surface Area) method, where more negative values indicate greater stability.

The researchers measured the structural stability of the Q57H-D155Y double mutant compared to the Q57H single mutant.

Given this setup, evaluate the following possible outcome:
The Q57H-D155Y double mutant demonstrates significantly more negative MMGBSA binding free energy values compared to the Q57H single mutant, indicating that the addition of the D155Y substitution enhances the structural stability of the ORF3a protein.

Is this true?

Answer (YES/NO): NO